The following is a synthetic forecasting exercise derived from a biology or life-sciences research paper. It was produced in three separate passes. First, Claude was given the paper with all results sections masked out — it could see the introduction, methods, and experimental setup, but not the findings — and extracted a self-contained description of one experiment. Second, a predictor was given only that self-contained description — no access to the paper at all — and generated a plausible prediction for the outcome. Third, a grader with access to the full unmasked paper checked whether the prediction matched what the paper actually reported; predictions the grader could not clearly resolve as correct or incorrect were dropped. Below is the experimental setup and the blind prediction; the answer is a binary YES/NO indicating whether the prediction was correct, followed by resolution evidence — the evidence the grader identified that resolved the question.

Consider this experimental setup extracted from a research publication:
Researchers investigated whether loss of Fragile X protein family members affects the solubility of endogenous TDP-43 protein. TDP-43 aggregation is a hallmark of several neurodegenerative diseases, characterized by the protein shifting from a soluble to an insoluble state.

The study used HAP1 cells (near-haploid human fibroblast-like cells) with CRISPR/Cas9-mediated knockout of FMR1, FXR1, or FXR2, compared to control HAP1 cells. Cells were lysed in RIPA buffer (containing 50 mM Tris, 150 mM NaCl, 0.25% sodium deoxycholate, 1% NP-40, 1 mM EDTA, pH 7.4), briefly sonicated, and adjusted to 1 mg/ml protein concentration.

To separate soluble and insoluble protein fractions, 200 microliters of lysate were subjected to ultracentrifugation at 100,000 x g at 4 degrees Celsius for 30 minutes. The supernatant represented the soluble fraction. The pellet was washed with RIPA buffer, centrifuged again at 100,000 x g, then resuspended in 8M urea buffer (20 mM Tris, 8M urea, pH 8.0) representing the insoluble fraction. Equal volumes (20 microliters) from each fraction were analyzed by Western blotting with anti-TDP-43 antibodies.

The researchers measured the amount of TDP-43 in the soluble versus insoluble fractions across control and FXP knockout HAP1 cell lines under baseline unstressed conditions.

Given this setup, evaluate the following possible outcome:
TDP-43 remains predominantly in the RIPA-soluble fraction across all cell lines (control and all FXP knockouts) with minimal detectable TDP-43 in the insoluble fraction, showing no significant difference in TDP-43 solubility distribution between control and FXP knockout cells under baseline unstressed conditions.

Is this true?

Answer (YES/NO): YES